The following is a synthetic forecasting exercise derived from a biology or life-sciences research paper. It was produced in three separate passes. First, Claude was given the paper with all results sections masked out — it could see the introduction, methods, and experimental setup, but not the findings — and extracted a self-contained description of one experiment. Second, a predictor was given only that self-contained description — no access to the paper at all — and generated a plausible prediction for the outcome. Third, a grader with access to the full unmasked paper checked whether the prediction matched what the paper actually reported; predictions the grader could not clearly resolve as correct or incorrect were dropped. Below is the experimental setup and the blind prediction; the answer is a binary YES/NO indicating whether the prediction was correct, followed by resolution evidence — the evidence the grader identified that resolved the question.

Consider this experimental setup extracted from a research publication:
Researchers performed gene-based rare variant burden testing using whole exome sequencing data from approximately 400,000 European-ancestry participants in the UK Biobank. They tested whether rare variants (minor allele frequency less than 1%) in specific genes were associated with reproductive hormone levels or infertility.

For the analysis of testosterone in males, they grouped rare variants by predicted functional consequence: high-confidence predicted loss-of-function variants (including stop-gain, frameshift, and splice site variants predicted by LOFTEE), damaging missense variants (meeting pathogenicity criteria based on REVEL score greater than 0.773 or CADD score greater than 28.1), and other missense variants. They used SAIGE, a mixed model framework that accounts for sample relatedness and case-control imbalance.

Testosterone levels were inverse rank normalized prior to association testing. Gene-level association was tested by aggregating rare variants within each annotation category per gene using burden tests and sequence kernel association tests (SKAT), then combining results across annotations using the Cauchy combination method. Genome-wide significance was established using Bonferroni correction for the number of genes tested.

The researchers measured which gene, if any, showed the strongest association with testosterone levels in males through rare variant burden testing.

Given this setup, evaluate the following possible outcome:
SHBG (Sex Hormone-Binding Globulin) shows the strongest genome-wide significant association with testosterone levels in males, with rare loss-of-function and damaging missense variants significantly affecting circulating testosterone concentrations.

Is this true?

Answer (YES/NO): NO